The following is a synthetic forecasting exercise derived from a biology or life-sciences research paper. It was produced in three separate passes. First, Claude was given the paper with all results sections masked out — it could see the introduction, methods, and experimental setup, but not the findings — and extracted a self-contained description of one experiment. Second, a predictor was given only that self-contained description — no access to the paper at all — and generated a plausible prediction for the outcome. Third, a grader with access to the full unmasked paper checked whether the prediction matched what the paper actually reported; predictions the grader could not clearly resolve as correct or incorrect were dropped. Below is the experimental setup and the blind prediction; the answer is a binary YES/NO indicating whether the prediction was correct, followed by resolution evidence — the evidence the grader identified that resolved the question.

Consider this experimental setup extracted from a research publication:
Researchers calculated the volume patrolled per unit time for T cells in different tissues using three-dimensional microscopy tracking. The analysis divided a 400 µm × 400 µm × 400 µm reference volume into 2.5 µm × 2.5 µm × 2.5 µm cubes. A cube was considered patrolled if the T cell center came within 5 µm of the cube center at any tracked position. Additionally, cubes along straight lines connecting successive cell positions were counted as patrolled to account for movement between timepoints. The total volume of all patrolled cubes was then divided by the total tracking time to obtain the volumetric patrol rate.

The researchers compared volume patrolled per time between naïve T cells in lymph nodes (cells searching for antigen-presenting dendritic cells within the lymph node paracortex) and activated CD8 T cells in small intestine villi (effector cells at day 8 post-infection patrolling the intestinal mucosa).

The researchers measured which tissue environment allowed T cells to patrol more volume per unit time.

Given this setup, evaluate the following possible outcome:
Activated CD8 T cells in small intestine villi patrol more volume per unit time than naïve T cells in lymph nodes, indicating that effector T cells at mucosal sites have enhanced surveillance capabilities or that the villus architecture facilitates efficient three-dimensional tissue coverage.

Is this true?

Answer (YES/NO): NO